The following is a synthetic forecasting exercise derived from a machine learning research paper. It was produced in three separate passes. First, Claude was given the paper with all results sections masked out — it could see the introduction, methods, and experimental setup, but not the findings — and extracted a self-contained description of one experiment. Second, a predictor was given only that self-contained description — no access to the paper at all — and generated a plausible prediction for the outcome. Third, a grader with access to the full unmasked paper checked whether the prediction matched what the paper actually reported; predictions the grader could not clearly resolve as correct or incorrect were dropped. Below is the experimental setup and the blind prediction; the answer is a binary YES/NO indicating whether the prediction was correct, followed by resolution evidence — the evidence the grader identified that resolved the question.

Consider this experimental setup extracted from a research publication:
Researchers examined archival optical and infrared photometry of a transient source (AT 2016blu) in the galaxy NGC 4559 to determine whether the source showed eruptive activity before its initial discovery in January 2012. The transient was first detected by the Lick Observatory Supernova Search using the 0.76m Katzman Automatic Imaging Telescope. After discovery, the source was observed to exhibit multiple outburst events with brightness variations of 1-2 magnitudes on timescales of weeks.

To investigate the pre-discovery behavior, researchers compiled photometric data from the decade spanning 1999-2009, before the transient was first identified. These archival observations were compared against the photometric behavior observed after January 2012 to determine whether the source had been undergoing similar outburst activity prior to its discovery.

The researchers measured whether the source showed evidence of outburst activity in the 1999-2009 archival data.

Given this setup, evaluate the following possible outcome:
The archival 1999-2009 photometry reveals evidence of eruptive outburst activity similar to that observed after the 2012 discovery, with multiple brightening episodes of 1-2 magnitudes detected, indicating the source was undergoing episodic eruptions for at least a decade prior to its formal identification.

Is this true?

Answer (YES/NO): NO